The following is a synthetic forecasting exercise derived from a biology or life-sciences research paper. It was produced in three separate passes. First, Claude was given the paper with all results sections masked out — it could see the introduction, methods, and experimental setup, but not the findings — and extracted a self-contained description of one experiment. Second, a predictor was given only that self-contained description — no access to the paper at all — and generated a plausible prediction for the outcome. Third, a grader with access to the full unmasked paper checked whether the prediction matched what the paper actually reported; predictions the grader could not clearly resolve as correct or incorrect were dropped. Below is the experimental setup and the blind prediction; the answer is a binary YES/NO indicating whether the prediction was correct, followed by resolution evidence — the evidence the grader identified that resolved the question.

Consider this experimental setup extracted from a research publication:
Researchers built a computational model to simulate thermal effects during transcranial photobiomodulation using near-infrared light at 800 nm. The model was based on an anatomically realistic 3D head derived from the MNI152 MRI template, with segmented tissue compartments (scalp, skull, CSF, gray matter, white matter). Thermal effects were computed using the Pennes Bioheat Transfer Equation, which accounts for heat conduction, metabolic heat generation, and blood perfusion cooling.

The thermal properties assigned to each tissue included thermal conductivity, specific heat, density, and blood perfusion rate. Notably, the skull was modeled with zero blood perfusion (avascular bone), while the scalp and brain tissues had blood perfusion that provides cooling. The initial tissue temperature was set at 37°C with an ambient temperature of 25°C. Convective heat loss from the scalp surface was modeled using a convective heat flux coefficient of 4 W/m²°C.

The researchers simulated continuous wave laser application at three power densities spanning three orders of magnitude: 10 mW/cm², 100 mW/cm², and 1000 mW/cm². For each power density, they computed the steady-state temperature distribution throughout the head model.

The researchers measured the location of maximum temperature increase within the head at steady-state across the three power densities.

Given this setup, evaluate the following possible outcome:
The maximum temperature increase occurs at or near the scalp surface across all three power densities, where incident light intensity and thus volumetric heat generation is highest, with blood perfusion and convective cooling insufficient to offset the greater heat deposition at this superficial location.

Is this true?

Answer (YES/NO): YES